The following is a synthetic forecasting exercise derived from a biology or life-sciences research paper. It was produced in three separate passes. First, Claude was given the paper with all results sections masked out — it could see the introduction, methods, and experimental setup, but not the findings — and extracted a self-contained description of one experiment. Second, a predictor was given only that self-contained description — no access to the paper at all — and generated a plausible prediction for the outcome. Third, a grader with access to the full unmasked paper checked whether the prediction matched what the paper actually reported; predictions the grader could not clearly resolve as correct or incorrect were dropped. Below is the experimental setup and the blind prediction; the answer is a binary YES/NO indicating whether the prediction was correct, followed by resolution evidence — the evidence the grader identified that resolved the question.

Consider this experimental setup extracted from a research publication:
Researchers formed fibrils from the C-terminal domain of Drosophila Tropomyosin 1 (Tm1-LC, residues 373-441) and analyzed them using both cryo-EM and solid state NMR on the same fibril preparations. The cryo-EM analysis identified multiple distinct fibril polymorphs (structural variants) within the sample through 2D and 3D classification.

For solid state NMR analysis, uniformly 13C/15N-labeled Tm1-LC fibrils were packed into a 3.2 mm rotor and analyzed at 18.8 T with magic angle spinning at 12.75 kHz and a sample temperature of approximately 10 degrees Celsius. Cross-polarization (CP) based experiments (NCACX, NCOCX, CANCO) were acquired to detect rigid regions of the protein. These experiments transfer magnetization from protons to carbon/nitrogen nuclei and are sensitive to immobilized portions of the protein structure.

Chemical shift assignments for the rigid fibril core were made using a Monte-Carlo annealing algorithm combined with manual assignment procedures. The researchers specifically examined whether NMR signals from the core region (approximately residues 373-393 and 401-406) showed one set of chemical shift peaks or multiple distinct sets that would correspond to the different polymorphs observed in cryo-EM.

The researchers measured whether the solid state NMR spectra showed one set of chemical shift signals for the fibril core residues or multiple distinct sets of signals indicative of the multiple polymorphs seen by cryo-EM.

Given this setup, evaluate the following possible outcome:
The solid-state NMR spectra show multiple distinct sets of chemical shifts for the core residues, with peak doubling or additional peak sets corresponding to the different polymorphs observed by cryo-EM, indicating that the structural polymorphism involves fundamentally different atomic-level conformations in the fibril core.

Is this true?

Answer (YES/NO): NO